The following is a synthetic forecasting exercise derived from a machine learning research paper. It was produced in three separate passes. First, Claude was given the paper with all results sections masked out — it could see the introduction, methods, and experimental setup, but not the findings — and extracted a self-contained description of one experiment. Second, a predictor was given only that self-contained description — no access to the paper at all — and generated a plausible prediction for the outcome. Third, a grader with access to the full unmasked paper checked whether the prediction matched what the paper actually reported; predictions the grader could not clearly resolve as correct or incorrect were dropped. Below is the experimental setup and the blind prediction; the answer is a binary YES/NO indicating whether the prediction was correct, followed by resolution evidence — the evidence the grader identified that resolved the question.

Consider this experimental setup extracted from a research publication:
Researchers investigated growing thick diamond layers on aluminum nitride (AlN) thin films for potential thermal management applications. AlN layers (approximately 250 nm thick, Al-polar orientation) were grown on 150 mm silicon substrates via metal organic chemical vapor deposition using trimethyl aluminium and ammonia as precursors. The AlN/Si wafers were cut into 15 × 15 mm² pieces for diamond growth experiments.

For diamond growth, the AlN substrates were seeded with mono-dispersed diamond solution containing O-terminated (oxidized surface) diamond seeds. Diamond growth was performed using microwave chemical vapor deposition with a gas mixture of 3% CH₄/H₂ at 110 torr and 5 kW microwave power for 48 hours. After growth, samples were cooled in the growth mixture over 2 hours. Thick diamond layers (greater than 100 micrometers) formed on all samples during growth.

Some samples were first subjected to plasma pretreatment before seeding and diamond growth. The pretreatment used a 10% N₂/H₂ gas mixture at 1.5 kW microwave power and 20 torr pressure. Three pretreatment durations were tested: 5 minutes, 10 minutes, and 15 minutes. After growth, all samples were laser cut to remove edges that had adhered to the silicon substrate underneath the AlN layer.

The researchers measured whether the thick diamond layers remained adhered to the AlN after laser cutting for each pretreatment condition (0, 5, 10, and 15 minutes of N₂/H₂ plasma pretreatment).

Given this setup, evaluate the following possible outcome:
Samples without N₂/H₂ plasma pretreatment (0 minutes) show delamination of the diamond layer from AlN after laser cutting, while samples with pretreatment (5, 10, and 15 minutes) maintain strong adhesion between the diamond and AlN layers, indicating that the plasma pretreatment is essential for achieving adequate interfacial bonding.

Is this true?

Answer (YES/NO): NO